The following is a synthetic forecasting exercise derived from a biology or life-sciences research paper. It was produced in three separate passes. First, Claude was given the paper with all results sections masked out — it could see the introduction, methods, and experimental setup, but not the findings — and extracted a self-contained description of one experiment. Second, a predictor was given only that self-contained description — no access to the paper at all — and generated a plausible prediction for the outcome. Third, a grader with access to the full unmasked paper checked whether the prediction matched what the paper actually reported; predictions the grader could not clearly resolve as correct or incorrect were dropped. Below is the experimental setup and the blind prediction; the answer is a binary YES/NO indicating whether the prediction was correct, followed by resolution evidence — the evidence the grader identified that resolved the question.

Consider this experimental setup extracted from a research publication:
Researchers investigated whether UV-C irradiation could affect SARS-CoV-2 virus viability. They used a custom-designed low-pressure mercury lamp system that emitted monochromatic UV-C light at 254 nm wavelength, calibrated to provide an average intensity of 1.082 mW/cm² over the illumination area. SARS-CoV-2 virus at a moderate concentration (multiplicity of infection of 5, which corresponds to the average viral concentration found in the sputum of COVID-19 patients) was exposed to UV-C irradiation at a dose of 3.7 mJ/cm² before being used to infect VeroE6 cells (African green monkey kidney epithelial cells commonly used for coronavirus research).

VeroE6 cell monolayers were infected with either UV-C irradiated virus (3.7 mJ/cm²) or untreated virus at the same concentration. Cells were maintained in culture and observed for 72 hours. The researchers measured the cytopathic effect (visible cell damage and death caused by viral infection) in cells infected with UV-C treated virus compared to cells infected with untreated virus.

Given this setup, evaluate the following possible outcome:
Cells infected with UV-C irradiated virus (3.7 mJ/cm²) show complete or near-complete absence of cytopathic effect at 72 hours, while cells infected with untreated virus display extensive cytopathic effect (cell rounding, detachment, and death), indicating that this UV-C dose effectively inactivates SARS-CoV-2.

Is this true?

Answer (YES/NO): YES